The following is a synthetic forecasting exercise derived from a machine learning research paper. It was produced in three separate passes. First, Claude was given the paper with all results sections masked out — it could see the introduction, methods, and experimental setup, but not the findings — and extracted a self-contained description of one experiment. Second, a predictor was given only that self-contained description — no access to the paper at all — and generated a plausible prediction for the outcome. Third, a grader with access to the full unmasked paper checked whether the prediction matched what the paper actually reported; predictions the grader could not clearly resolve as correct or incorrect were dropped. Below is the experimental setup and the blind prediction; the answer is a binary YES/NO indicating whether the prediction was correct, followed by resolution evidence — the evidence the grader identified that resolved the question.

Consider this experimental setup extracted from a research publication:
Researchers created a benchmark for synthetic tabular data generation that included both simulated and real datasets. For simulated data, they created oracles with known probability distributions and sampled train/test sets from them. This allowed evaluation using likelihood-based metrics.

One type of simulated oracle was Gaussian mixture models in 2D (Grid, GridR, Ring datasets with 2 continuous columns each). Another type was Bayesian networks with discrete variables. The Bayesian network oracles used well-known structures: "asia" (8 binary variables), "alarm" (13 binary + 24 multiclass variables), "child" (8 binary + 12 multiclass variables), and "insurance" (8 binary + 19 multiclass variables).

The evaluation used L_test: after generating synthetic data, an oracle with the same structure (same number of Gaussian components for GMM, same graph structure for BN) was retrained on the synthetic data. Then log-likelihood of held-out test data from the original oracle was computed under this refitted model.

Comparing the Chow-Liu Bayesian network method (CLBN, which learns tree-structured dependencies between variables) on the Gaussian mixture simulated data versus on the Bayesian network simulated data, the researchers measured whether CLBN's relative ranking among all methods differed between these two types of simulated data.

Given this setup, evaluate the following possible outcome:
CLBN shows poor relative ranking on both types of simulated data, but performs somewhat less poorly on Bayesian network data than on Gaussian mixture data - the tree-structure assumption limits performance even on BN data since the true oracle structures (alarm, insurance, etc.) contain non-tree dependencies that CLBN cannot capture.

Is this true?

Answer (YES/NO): NO